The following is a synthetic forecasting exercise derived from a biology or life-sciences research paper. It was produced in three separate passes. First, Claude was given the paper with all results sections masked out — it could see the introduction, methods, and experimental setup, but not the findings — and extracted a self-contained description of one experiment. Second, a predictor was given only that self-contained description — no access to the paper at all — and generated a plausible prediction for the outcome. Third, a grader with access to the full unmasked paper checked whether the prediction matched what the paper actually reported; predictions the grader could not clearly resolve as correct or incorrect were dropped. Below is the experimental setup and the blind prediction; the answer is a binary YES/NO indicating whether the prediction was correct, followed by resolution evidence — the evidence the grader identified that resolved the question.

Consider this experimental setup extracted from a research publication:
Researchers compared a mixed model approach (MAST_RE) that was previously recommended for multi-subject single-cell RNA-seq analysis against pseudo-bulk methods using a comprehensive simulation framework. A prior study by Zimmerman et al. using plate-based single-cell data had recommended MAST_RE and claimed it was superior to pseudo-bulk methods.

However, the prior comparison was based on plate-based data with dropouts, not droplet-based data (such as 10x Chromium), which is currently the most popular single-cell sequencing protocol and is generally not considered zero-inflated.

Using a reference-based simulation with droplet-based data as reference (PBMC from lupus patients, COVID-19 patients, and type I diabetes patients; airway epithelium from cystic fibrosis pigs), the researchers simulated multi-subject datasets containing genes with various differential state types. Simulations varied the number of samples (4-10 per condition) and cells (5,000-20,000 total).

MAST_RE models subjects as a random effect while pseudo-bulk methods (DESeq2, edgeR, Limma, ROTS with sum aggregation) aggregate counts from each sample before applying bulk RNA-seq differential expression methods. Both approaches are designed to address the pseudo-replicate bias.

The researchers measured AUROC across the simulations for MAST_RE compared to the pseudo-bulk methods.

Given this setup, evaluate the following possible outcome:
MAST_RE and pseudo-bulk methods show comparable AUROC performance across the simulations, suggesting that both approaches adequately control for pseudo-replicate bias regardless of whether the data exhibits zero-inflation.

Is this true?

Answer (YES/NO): NO